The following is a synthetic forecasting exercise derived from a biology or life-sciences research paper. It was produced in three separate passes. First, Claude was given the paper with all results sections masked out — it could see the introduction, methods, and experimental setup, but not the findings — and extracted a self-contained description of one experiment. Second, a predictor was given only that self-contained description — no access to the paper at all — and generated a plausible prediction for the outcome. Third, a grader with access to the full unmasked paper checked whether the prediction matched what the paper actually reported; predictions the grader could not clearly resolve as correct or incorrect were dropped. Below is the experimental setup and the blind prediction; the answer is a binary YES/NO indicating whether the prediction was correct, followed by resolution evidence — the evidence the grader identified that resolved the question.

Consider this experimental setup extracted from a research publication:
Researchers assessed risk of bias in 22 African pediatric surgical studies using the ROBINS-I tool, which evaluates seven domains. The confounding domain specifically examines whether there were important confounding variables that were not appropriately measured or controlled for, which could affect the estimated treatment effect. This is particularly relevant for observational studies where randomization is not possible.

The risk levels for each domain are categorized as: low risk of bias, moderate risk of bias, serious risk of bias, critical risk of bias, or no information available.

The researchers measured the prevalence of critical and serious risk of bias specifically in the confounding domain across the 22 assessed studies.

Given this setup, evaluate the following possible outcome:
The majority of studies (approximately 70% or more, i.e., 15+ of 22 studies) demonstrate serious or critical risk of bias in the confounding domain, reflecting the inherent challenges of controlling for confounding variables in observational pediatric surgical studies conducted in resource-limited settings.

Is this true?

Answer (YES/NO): NO